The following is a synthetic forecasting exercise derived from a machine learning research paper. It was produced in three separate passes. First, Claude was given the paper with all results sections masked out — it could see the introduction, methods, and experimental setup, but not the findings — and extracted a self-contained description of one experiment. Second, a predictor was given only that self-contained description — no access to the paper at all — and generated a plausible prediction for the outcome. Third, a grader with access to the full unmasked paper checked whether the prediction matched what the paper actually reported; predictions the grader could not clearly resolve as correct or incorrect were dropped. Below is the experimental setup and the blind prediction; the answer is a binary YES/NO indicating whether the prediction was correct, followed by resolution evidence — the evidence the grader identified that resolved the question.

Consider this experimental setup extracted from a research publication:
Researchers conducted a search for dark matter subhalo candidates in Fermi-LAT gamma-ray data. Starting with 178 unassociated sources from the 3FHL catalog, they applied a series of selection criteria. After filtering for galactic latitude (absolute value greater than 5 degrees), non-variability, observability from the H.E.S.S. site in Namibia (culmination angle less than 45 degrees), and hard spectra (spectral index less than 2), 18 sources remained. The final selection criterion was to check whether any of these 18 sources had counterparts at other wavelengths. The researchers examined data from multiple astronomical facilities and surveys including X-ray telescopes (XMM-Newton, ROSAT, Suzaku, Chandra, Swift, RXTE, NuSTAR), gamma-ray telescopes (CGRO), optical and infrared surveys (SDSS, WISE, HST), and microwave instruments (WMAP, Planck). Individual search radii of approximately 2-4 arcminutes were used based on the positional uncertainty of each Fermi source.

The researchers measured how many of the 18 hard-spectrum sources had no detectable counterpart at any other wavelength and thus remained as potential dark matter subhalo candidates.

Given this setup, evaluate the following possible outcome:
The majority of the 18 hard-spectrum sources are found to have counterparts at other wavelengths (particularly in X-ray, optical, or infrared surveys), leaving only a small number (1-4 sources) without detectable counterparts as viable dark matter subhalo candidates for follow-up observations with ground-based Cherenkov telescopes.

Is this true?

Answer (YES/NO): NO